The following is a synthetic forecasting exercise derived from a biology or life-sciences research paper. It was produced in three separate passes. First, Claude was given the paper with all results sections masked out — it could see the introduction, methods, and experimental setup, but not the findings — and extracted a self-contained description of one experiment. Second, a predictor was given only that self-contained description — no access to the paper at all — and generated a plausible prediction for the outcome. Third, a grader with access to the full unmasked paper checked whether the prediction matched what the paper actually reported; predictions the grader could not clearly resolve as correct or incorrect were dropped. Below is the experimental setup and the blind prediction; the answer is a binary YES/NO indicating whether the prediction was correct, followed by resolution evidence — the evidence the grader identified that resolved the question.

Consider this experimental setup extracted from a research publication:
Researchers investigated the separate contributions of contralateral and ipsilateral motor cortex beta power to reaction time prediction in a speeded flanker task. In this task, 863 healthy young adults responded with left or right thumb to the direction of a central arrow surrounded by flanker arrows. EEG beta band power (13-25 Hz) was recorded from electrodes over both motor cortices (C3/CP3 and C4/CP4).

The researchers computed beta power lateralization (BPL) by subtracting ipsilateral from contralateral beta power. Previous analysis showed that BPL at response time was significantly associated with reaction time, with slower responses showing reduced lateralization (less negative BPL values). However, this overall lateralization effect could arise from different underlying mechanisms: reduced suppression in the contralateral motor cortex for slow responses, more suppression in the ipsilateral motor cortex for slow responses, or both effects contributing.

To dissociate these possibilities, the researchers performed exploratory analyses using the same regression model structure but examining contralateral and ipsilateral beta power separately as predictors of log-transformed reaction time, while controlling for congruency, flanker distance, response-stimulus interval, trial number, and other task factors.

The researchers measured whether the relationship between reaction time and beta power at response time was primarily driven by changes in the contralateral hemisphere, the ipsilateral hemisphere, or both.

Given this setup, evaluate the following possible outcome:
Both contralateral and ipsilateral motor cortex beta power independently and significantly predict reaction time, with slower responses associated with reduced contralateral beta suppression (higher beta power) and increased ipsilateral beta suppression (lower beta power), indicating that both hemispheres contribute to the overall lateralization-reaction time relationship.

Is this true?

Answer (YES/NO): YES